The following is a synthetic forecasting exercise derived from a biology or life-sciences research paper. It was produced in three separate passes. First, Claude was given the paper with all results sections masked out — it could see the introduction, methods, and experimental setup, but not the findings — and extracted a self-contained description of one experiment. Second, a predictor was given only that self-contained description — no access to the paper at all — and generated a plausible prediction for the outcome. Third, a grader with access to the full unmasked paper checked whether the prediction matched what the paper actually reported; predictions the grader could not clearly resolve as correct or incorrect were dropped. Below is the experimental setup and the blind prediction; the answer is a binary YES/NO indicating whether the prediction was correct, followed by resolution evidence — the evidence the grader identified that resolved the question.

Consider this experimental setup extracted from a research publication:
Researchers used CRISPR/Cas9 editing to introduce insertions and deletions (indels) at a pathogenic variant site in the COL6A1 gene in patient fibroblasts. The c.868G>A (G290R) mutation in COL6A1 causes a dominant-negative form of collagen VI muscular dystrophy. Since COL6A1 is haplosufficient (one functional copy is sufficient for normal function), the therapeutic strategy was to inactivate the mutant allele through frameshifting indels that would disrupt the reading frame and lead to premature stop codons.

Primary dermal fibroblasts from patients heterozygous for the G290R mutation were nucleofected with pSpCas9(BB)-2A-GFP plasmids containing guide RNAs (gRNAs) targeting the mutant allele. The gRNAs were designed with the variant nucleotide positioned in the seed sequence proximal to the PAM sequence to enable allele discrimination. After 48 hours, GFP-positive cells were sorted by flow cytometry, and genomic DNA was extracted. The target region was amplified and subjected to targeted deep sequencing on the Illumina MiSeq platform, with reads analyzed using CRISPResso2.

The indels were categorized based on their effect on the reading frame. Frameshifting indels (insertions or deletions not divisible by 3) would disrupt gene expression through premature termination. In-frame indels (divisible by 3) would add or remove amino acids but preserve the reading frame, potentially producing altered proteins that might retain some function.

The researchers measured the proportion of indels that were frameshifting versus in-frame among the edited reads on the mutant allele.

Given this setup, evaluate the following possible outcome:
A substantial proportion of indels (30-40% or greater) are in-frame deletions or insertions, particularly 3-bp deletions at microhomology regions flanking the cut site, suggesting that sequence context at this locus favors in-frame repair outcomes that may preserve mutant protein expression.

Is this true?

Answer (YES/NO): NO